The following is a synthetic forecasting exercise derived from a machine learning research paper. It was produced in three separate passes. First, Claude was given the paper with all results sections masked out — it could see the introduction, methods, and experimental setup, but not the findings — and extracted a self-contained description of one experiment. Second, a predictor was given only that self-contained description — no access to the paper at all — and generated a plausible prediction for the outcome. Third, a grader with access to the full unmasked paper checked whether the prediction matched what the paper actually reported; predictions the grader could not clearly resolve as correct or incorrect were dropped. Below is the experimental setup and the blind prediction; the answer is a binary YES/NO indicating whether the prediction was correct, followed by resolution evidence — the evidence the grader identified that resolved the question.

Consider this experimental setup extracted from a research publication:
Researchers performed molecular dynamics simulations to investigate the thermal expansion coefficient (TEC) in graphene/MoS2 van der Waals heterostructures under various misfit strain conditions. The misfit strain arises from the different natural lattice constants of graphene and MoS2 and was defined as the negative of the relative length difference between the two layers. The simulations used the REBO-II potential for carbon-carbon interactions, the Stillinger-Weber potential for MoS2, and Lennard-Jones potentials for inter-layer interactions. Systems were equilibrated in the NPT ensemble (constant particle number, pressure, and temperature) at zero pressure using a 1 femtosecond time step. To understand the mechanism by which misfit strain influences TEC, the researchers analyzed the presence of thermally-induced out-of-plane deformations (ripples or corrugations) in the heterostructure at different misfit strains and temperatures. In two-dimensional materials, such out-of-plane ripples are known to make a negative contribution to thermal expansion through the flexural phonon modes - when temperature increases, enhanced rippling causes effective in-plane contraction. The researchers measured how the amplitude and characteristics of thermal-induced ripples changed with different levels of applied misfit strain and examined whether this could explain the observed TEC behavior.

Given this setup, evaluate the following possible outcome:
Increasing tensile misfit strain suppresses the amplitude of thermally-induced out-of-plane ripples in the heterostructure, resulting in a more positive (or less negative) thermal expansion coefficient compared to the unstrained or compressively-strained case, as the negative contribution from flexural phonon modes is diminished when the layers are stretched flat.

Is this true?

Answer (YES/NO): NO